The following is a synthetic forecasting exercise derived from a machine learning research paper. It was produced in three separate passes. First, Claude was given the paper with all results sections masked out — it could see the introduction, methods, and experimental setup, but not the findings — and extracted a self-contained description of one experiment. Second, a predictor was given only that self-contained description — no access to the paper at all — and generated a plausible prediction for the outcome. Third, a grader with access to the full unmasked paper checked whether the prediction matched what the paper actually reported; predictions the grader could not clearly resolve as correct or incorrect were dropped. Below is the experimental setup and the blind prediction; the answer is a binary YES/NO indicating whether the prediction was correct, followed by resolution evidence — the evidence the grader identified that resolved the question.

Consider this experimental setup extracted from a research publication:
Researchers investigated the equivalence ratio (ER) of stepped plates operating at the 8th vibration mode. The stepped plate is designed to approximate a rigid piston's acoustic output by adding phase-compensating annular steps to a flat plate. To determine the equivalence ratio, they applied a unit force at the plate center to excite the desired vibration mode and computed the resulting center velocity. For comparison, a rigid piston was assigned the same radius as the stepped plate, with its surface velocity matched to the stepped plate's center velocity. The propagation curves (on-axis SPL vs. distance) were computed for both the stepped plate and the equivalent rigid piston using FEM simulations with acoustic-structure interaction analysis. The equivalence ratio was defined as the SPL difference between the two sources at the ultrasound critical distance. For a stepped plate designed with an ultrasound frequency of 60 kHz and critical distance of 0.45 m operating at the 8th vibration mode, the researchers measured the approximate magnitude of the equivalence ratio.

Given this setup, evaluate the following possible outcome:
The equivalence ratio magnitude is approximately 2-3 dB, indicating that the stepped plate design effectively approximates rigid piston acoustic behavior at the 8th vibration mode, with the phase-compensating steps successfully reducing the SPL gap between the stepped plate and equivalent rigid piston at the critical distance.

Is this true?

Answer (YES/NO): NO